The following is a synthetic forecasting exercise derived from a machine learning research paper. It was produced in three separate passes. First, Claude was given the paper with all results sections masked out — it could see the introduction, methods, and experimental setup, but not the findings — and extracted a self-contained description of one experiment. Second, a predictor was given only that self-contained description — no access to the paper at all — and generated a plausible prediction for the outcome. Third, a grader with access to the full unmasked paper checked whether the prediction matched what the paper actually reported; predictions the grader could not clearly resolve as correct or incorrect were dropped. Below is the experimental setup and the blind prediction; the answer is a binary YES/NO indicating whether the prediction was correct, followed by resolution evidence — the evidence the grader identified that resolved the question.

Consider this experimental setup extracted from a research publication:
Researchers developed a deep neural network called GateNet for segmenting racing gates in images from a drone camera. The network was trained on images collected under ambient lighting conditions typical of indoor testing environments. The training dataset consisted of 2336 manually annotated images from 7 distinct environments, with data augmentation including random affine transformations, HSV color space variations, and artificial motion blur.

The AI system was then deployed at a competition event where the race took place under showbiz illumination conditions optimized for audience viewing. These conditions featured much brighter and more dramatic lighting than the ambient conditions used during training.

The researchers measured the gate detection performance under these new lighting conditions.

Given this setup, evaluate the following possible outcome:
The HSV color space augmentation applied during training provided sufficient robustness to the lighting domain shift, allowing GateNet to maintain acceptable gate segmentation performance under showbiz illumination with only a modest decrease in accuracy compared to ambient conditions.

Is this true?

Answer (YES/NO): NO